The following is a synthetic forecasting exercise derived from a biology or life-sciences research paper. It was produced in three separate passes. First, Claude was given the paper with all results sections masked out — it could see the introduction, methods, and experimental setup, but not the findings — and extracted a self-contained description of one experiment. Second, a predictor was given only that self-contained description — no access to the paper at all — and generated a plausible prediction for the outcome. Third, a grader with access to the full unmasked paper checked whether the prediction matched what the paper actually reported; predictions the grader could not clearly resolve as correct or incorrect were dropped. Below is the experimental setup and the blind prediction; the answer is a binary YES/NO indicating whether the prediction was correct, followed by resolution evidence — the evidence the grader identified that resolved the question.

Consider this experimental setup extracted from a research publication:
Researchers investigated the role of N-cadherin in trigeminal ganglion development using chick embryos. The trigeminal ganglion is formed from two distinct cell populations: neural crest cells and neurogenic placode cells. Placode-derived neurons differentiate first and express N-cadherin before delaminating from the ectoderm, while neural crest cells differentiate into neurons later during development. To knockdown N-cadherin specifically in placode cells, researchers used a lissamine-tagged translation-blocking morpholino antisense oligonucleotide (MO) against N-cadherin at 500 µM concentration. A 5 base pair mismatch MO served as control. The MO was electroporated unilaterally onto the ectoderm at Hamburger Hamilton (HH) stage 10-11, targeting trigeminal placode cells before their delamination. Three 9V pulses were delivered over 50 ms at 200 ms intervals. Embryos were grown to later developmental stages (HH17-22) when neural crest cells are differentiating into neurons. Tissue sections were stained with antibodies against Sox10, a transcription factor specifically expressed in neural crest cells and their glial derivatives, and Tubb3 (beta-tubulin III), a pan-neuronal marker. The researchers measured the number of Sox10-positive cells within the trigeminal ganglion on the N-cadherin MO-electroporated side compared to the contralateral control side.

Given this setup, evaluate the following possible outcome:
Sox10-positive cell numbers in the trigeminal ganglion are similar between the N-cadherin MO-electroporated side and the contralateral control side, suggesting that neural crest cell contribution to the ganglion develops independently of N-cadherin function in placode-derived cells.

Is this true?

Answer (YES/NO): YES